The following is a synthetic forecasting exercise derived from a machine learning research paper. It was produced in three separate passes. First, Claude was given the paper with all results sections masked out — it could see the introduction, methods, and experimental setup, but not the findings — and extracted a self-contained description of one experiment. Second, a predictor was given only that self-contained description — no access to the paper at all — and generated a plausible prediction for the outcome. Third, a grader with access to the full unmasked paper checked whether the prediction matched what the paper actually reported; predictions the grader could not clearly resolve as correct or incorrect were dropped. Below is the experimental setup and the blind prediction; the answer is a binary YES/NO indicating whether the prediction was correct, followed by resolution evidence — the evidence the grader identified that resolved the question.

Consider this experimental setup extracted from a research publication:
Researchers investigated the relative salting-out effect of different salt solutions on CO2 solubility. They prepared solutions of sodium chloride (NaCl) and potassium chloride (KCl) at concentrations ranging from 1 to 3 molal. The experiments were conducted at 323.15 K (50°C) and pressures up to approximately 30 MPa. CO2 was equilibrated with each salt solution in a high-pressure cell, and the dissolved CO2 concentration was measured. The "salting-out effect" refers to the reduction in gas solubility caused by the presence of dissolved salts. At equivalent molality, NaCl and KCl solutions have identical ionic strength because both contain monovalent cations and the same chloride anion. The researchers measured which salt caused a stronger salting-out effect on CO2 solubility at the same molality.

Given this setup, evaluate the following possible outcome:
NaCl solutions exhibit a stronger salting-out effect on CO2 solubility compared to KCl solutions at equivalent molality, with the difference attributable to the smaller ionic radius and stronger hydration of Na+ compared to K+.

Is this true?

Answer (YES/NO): YES